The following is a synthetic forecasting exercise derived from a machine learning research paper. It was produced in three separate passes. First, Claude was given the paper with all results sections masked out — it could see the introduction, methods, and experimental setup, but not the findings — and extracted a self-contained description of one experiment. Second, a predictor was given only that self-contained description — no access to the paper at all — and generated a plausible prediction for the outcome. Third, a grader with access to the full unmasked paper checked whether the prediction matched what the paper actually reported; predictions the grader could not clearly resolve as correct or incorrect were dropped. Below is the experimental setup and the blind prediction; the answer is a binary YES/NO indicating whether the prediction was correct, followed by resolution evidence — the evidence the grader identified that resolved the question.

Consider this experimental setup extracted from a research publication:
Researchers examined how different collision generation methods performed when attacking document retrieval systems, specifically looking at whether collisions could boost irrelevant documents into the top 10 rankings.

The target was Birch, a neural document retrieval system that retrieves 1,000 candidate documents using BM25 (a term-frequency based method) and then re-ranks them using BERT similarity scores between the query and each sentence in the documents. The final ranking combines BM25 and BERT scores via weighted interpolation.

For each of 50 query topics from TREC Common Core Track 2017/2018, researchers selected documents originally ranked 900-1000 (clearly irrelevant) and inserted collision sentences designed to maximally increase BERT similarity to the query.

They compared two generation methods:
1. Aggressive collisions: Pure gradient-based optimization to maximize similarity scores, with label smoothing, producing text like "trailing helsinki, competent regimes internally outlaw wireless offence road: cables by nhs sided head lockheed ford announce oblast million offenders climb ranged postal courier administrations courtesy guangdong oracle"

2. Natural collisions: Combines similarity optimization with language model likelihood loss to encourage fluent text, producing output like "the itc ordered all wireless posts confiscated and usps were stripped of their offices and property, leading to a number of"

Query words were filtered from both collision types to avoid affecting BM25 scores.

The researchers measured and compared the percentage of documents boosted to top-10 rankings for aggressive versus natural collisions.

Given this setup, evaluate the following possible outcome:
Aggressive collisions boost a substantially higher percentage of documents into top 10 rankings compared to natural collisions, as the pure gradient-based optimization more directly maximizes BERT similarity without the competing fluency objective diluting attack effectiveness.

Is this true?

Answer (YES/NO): YES